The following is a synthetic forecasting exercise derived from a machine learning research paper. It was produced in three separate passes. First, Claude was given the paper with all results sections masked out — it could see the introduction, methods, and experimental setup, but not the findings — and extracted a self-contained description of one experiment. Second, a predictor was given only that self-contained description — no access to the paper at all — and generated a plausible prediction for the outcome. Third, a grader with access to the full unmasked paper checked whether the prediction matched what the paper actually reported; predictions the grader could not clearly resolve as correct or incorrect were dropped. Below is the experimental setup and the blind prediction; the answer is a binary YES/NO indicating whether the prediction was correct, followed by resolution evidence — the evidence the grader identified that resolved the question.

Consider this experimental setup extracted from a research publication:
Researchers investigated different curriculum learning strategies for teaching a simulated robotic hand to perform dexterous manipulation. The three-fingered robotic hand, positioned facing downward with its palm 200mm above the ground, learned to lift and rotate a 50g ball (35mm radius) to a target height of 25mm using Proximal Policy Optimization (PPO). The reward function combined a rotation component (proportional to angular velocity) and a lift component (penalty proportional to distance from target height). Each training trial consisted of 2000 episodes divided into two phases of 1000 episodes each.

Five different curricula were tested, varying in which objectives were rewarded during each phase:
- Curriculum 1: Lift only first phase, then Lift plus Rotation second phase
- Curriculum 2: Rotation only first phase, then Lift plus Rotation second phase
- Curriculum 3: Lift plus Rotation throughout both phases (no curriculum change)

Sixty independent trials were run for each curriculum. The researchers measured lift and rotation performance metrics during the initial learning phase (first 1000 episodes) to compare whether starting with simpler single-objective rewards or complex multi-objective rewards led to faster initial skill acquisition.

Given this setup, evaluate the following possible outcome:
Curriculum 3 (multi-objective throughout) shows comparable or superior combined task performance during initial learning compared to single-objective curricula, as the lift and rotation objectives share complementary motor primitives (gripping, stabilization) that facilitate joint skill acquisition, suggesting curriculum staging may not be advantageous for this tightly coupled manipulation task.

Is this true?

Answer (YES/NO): YES